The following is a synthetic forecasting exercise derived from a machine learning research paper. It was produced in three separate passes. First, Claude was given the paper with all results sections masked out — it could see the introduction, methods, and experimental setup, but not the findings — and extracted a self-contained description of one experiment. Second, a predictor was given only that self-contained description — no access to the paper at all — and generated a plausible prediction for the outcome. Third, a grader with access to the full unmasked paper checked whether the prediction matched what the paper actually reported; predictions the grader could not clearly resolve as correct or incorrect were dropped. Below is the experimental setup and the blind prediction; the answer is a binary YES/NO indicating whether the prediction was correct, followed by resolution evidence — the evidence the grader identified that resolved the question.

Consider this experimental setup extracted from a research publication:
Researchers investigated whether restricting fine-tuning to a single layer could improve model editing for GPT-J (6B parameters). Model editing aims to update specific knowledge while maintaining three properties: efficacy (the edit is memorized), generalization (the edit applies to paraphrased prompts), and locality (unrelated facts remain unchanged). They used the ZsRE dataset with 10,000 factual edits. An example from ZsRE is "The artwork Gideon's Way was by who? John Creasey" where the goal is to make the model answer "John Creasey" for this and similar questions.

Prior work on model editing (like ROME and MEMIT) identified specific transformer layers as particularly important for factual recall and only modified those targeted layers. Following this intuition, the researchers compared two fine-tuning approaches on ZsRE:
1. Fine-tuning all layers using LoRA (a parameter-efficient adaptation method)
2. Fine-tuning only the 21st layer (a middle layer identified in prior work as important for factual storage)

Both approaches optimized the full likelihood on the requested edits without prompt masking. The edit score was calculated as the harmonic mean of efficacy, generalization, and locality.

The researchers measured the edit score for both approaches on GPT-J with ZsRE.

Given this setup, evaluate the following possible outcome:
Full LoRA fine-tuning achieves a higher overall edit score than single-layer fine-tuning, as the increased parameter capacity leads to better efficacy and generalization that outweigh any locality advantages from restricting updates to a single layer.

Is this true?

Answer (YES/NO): NO